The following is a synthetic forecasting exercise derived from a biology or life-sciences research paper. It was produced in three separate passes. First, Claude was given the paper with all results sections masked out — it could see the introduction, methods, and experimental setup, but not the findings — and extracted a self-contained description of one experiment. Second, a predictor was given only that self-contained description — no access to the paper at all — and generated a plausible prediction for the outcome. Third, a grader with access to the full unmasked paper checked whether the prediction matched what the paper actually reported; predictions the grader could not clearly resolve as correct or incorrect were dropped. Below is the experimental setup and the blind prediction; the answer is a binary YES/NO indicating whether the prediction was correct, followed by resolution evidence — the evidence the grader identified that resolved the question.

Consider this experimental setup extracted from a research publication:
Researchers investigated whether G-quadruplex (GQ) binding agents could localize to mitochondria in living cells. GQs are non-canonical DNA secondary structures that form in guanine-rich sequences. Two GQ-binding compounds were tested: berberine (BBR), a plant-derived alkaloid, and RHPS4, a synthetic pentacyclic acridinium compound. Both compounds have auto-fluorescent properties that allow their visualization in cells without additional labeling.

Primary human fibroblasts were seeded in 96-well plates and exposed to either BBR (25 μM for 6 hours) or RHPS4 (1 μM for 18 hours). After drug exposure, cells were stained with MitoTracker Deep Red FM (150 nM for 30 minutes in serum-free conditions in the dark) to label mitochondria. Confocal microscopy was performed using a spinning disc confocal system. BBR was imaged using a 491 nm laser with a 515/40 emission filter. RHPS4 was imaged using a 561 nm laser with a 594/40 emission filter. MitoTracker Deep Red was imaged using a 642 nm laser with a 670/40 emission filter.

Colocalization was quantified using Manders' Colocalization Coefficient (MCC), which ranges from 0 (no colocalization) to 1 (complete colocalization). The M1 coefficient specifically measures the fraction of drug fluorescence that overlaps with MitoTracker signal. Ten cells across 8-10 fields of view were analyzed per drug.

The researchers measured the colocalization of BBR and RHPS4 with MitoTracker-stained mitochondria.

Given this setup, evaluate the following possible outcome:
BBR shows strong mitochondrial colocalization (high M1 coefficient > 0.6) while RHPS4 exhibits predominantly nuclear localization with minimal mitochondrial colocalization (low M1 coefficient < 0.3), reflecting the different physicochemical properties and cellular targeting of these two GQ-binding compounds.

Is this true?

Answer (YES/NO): NO